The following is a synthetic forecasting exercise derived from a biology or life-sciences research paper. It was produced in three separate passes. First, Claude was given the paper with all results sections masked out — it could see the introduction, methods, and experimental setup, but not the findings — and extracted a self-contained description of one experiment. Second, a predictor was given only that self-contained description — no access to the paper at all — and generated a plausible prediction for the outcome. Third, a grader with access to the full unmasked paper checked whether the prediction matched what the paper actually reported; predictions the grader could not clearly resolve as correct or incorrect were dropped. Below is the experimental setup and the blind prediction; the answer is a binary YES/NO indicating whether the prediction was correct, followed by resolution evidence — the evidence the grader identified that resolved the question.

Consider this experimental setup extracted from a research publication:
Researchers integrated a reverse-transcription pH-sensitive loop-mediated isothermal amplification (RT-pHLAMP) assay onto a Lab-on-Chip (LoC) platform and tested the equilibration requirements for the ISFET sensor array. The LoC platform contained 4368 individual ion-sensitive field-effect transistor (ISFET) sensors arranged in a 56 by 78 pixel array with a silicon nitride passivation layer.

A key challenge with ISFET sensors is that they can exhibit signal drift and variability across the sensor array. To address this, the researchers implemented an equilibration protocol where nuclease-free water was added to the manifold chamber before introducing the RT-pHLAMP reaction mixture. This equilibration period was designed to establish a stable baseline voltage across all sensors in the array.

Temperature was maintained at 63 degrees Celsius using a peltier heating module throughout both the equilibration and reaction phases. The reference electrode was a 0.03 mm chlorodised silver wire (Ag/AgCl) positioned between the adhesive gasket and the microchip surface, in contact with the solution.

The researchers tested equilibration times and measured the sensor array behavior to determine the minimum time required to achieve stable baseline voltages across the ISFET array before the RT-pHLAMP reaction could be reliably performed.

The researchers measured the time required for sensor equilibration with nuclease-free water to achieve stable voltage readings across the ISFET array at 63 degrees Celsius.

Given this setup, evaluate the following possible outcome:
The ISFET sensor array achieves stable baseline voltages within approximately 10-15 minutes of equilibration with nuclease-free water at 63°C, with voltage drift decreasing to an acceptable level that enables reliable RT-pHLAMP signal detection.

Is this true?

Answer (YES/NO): YES